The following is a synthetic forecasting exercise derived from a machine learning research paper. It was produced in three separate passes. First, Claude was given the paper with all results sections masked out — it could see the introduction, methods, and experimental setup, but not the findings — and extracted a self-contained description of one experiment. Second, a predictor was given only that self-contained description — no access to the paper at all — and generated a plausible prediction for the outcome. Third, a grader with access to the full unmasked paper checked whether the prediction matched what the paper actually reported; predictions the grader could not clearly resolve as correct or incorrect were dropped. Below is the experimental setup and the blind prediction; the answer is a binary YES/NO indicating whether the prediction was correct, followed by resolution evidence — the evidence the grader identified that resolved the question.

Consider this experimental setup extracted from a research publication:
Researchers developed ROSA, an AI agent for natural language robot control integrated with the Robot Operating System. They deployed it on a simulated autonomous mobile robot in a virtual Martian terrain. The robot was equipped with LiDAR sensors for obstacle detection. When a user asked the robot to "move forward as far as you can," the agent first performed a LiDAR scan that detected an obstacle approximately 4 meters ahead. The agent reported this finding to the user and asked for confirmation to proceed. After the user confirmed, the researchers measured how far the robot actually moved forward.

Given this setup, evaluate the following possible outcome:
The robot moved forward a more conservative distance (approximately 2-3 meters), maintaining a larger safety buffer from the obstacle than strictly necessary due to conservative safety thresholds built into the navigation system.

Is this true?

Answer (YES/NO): NO